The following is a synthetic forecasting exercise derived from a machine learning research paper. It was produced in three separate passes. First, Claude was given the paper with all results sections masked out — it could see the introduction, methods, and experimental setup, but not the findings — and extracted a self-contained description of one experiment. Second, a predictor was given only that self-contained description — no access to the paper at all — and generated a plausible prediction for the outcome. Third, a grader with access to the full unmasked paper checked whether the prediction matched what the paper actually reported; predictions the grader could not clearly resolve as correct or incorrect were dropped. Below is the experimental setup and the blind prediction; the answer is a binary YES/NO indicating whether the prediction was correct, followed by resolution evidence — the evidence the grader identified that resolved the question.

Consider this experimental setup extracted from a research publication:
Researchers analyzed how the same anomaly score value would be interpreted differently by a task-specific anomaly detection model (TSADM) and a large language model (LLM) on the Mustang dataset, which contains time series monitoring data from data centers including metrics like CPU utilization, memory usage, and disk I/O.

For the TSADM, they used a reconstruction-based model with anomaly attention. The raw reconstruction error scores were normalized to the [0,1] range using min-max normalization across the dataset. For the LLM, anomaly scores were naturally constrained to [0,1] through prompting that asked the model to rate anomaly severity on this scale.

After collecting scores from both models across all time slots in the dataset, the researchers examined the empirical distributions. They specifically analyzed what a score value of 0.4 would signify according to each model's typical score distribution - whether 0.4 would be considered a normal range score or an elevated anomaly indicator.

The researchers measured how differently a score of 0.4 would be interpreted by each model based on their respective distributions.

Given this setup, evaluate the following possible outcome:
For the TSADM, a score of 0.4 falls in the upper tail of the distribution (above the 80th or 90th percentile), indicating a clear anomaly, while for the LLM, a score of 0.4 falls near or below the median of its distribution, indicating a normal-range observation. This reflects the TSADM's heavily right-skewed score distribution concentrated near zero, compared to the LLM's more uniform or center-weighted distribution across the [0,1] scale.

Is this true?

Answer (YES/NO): NO